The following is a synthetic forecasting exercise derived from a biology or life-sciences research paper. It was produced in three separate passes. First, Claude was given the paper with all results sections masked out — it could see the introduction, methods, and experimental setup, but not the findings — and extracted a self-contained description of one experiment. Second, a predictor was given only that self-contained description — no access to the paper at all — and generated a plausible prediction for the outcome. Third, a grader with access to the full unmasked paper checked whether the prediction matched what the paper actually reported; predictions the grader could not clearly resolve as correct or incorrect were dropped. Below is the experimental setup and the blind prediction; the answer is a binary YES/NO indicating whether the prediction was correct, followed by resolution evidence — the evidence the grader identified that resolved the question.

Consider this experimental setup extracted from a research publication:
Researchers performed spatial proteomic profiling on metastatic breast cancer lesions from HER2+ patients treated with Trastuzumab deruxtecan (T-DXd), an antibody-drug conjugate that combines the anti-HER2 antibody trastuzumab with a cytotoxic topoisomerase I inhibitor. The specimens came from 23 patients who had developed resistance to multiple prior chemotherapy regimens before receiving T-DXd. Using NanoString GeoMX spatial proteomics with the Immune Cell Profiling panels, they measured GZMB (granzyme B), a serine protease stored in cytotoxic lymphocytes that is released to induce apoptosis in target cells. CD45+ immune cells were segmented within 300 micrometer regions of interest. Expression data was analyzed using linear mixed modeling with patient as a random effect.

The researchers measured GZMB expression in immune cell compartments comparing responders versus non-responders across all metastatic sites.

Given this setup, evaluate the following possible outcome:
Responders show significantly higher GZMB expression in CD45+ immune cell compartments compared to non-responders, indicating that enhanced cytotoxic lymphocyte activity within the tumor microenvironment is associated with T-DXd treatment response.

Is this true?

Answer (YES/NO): NO